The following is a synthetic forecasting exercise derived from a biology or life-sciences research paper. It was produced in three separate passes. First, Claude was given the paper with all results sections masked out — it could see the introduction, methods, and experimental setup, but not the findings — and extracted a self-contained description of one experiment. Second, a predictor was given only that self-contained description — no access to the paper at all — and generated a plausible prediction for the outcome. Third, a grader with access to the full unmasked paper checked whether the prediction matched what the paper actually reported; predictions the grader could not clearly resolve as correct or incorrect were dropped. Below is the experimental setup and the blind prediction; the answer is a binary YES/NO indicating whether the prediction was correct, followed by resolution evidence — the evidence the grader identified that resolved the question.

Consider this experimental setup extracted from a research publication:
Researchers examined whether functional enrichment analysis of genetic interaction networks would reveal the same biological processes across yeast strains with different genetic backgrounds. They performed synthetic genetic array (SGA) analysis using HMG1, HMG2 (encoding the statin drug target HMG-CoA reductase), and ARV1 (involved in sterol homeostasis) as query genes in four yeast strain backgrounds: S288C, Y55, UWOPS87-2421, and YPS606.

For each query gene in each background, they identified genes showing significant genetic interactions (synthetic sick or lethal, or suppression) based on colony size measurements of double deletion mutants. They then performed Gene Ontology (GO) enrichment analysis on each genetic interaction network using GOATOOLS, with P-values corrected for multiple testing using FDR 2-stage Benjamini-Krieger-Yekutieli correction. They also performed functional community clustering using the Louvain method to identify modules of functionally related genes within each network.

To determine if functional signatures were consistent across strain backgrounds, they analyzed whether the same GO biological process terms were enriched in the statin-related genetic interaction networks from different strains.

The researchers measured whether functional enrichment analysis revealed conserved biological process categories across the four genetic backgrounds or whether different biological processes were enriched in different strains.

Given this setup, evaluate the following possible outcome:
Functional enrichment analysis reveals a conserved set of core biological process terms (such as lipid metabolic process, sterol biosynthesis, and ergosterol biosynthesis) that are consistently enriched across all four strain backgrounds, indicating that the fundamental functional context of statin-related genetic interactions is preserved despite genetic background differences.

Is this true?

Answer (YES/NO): NO